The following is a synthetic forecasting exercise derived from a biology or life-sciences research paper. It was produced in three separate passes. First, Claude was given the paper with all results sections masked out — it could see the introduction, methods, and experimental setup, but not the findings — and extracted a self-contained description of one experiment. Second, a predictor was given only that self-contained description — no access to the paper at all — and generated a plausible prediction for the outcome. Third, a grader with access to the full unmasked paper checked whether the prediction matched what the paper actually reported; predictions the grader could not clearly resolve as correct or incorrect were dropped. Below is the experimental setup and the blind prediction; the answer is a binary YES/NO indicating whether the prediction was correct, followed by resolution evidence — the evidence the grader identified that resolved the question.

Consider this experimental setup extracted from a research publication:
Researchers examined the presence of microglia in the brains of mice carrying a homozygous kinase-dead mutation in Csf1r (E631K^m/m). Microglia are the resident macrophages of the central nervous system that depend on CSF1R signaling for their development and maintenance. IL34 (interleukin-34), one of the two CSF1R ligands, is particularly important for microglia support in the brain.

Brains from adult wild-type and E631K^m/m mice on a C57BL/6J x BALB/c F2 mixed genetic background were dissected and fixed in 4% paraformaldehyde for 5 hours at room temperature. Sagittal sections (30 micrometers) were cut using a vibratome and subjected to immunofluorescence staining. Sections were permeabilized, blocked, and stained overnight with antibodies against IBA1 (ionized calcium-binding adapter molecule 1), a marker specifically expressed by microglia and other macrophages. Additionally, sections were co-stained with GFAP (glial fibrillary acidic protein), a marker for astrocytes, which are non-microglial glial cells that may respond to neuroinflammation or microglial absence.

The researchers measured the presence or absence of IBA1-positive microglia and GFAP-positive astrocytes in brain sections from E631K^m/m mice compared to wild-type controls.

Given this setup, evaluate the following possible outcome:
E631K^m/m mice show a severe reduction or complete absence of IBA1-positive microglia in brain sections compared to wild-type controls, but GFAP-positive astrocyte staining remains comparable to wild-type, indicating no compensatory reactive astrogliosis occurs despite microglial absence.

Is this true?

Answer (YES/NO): NO